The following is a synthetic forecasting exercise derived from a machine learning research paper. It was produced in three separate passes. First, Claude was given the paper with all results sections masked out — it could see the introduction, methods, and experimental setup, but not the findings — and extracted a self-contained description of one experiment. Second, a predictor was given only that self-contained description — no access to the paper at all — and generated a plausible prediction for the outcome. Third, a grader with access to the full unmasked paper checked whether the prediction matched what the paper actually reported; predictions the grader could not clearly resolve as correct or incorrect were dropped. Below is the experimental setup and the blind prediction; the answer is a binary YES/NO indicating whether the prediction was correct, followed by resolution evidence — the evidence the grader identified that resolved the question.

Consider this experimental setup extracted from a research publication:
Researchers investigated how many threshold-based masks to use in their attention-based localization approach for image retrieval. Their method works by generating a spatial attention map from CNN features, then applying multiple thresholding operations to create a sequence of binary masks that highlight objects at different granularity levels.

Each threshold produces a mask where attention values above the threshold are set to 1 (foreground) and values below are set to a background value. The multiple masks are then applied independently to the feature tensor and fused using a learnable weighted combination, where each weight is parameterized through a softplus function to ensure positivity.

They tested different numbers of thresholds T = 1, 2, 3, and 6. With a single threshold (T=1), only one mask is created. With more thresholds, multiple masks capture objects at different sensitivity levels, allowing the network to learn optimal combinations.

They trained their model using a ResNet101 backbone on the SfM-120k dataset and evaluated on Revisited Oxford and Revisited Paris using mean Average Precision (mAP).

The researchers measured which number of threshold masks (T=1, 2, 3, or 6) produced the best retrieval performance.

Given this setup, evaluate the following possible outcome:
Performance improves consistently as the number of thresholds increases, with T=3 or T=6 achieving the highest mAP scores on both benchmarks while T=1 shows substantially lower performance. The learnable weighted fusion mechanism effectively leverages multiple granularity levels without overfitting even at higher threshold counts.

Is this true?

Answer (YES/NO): NO